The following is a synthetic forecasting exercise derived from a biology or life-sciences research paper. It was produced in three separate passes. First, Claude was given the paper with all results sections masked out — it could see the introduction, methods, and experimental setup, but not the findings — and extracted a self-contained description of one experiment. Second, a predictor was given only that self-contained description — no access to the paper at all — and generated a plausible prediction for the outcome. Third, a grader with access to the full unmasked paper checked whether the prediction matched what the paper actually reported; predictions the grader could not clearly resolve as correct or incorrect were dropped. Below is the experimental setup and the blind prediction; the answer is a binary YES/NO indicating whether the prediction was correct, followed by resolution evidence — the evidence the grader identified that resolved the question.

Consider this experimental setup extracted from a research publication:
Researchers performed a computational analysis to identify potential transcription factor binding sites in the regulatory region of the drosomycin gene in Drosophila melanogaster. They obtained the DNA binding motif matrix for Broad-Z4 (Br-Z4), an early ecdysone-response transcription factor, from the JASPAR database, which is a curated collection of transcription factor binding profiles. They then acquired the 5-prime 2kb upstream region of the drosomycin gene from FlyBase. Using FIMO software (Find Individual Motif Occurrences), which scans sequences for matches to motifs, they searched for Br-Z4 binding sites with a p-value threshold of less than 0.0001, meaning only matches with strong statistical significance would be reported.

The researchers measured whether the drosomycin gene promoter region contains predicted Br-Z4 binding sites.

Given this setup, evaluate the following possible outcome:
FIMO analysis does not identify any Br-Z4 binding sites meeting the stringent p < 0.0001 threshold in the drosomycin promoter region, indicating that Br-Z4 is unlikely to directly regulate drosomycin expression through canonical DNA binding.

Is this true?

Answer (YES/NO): NO